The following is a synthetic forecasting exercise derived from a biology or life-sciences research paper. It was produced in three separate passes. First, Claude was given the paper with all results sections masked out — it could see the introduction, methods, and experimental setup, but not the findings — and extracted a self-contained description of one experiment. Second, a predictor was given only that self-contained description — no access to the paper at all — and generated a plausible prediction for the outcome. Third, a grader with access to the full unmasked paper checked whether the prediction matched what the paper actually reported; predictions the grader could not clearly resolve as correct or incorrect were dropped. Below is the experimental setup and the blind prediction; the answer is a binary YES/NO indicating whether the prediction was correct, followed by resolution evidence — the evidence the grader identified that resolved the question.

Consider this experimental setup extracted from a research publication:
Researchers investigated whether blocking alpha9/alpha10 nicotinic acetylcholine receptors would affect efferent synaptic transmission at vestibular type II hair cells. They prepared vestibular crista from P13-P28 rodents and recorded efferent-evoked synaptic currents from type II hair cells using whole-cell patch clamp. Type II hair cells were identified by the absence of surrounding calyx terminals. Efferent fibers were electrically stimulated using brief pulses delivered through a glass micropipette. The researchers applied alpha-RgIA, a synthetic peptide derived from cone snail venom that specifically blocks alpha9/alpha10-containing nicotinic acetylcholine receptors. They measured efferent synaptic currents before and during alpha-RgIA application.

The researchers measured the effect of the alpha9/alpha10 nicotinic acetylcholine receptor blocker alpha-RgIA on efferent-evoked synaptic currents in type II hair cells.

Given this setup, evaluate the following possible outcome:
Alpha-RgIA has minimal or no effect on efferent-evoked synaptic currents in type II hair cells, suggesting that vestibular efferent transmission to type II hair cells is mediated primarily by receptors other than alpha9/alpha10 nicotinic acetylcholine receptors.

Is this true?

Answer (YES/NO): NO